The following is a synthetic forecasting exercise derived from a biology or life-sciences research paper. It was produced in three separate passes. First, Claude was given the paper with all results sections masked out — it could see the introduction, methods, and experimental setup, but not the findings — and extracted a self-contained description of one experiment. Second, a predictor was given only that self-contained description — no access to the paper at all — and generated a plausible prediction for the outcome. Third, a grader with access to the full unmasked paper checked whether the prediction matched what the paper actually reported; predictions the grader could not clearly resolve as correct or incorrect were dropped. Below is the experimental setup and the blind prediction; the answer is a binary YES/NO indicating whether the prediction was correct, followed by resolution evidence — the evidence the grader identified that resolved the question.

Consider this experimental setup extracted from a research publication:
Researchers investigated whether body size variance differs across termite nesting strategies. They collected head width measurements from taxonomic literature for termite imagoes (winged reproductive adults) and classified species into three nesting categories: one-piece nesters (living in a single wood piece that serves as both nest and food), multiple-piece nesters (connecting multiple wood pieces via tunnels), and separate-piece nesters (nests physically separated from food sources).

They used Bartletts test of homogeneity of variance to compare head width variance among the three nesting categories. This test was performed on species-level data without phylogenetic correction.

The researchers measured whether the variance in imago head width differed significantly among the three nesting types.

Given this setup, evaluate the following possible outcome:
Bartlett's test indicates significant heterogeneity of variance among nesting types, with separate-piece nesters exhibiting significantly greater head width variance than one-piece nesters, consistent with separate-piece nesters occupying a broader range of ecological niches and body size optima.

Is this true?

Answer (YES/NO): YES